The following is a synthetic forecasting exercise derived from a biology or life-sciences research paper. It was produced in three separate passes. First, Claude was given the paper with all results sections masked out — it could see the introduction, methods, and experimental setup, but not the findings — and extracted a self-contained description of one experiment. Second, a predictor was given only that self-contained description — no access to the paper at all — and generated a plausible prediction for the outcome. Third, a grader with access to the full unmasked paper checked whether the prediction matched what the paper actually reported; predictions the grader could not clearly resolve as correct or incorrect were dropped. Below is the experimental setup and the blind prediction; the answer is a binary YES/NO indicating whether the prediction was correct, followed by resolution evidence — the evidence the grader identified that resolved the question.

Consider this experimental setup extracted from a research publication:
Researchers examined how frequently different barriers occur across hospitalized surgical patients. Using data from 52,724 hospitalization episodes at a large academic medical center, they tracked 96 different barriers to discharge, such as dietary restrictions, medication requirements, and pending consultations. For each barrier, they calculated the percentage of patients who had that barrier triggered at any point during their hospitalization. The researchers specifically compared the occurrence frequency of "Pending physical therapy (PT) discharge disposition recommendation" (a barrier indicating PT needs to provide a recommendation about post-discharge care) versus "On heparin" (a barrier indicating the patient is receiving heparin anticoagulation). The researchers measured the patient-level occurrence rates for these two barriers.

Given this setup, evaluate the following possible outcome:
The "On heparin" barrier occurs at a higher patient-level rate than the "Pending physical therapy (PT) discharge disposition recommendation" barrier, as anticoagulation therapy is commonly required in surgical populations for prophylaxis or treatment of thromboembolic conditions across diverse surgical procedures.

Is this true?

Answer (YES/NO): NO